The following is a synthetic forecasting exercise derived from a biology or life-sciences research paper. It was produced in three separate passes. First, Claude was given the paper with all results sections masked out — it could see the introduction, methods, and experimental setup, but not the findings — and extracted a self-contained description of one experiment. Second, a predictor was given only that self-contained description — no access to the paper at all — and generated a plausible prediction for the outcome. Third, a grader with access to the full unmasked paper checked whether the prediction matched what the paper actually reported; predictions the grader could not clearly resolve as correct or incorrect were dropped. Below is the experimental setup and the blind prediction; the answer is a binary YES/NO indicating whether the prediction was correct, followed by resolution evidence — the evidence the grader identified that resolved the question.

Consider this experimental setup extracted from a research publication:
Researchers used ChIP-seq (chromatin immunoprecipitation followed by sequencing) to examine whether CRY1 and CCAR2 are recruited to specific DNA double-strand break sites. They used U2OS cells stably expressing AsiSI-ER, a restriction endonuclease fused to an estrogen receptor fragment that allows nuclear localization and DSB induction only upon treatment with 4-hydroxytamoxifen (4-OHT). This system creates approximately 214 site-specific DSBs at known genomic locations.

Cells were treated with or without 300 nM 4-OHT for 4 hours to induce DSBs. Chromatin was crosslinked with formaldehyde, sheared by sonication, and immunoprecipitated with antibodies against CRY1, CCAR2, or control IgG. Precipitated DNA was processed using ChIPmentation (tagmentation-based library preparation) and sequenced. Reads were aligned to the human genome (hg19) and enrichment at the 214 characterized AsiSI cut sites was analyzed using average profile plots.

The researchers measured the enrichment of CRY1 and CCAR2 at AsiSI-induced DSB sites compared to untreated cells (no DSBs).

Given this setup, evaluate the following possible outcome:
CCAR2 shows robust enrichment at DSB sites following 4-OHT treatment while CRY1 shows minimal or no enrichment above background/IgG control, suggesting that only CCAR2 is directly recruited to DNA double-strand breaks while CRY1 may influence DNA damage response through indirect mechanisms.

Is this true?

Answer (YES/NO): NO